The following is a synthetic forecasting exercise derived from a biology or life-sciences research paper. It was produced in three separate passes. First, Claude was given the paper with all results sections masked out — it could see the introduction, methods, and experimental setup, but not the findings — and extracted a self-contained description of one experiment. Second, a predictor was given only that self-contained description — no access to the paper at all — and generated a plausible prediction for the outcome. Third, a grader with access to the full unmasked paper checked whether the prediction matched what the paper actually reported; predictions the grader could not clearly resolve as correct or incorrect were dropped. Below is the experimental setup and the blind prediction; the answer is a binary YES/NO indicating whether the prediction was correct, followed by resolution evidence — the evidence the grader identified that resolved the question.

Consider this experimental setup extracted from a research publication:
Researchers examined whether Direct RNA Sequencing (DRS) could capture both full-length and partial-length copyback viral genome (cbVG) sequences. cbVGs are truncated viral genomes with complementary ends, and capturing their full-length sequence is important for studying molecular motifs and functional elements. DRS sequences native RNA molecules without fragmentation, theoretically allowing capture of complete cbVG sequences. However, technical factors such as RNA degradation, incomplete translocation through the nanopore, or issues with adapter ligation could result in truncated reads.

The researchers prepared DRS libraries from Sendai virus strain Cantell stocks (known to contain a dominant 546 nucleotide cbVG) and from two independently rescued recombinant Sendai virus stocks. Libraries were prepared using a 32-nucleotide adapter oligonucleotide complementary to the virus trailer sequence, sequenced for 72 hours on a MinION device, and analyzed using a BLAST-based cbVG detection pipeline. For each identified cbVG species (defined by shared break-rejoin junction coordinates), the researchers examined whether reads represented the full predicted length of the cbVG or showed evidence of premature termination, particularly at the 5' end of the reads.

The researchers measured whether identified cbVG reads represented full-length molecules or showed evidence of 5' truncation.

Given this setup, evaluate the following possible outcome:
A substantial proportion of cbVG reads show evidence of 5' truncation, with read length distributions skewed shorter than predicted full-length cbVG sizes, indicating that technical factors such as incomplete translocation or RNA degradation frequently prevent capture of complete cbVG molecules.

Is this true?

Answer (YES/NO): NO